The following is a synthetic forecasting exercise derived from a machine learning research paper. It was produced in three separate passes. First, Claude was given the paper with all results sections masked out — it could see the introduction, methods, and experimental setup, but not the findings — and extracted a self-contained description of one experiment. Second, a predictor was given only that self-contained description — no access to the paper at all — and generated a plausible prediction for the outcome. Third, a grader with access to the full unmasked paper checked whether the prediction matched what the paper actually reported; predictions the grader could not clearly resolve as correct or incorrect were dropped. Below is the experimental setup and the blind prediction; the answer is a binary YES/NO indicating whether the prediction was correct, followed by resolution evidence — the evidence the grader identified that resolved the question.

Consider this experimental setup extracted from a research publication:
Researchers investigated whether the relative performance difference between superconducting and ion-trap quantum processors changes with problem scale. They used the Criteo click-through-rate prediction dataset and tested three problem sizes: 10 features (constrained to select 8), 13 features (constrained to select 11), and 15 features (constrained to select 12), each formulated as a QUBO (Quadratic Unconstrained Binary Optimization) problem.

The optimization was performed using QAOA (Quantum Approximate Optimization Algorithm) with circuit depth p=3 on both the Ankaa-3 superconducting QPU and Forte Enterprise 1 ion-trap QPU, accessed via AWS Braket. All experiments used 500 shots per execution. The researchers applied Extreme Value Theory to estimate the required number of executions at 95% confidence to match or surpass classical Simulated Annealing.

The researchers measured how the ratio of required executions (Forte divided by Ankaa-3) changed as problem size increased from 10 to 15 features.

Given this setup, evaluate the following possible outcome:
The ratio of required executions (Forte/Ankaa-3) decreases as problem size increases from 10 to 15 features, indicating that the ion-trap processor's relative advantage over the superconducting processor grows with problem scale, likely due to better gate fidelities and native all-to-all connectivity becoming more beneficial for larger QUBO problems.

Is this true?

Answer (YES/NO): NO